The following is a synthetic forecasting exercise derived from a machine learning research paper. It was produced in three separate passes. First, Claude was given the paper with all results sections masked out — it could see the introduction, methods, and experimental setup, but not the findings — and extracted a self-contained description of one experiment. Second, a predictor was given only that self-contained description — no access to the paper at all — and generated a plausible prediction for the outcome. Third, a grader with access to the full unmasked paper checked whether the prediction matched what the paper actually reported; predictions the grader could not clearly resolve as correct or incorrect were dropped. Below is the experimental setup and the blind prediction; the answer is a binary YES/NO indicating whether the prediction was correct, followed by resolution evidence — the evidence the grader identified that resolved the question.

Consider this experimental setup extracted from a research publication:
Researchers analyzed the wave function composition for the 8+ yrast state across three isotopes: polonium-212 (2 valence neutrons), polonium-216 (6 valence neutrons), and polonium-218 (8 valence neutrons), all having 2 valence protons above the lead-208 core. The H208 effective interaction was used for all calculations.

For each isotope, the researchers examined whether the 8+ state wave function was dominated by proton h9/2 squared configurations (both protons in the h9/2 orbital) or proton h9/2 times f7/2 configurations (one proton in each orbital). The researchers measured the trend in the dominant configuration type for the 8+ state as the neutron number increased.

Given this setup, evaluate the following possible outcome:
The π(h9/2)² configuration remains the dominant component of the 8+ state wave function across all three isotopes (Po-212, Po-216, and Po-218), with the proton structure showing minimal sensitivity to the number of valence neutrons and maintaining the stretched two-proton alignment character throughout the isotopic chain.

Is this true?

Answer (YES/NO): NO